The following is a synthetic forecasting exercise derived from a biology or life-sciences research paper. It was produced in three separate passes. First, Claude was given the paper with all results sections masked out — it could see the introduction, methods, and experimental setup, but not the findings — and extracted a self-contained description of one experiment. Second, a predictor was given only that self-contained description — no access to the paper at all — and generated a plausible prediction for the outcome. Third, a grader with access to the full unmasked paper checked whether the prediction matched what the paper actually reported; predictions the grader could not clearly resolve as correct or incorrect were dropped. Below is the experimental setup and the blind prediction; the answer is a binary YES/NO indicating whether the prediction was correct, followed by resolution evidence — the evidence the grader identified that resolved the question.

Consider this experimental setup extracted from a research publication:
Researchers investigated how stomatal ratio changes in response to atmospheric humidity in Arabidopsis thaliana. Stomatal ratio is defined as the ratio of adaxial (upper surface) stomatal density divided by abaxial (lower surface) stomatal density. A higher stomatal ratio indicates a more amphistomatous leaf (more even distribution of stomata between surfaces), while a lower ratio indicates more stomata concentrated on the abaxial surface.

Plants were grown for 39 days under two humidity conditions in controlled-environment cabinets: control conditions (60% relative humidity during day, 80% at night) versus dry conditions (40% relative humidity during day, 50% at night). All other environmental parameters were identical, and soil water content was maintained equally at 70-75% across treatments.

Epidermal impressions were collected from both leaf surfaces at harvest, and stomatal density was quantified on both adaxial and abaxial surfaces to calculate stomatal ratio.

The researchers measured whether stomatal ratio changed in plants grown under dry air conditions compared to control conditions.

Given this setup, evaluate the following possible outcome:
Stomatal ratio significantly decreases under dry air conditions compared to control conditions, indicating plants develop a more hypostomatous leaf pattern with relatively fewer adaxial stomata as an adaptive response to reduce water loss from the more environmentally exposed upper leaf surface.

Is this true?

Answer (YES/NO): NO